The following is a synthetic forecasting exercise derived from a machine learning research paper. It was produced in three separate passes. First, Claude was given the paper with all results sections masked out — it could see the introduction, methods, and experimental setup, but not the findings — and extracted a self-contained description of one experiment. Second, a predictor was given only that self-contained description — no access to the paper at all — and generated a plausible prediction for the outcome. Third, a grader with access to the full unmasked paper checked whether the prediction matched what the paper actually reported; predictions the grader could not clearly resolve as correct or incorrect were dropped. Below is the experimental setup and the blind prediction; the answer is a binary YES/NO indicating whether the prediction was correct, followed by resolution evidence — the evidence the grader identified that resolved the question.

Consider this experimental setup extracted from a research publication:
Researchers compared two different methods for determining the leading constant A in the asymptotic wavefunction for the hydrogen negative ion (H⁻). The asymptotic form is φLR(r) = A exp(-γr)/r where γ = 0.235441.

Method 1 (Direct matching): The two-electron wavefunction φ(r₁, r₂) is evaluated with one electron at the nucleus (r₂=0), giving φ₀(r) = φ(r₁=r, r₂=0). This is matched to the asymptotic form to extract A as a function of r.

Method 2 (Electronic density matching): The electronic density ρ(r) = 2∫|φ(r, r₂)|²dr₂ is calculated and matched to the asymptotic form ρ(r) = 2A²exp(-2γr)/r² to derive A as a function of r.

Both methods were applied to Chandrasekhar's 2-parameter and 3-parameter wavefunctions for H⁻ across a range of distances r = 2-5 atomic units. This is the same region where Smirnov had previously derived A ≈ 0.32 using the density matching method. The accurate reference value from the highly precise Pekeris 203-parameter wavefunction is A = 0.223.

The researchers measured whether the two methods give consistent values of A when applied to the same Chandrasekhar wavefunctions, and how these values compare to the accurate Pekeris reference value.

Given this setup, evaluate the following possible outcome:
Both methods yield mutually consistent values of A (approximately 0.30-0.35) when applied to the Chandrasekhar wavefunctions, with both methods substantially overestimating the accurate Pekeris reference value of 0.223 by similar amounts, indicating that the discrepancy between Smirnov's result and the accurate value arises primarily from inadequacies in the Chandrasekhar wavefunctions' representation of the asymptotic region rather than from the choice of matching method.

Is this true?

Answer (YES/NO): NO